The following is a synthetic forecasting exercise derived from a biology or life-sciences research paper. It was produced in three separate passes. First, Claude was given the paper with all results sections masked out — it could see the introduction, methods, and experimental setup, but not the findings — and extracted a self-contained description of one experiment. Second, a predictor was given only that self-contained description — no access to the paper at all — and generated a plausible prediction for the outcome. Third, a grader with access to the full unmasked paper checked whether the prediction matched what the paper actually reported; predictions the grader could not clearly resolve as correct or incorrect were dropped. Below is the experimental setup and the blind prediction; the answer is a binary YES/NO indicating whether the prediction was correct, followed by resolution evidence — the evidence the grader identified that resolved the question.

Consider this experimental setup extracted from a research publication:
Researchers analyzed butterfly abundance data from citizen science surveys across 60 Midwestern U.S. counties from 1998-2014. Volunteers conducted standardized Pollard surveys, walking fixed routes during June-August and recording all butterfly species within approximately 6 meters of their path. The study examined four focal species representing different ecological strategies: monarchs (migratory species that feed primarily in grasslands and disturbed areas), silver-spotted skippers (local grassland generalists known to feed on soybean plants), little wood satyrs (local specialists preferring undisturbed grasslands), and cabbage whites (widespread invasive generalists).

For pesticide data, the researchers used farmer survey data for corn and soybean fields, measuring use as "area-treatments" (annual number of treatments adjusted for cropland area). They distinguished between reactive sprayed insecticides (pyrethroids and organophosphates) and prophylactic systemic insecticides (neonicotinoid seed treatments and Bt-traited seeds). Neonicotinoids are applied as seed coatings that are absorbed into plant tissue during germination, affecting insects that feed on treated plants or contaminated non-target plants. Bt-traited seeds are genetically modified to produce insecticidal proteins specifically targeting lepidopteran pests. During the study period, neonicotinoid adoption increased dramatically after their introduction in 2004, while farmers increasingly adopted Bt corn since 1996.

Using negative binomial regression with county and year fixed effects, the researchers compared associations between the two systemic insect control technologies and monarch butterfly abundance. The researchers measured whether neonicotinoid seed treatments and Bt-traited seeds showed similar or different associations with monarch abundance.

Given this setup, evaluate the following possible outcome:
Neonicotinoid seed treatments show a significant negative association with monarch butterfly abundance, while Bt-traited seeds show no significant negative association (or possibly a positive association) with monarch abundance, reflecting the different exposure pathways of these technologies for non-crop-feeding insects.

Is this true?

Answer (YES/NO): YES